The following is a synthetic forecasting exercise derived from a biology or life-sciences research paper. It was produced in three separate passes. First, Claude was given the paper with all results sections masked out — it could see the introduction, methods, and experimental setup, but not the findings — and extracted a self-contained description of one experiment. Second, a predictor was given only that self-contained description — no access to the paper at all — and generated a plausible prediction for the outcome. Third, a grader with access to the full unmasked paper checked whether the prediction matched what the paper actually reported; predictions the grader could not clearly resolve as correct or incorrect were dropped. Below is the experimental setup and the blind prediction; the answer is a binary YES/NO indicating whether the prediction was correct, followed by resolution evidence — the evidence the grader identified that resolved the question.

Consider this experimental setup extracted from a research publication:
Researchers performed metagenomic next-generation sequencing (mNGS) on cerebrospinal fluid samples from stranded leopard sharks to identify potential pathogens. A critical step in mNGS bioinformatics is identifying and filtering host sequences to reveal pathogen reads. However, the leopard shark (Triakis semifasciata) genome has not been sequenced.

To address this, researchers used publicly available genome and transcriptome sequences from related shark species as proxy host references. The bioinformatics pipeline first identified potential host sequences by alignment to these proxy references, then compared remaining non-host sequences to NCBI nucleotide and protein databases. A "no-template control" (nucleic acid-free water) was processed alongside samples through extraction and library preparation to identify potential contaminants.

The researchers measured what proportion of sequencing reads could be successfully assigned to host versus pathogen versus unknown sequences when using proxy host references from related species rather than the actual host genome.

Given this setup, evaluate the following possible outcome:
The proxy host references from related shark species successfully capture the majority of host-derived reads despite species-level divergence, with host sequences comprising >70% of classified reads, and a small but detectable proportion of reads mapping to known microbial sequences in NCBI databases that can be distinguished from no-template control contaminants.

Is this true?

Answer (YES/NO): NO